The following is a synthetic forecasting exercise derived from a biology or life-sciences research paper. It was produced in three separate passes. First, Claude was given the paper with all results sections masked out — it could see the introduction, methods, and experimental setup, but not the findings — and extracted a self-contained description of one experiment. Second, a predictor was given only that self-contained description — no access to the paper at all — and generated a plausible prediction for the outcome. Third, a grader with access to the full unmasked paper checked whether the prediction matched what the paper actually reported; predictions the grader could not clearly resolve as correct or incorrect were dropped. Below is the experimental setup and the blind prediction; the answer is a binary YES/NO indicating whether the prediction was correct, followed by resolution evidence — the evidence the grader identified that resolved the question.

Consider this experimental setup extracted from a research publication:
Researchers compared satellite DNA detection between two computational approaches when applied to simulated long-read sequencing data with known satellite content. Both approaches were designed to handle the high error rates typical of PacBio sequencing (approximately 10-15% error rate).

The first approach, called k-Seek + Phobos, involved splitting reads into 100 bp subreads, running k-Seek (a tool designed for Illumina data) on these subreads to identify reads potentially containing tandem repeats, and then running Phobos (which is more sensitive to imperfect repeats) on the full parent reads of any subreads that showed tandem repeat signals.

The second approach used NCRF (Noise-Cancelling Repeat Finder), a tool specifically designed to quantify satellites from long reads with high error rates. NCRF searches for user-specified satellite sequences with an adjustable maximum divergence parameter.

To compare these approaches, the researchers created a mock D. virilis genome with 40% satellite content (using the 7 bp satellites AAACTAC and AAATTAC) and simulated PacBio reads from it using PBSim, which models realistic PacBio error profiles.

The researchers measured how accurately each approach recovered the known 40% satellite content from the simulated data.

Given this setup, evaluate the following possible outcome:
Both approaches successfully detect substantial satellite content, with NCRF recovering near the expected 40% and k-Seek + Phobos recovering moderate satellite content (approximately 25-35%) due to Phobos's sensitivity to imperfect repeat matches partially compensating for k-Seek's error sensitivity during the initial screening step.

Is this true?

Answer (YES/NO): NO